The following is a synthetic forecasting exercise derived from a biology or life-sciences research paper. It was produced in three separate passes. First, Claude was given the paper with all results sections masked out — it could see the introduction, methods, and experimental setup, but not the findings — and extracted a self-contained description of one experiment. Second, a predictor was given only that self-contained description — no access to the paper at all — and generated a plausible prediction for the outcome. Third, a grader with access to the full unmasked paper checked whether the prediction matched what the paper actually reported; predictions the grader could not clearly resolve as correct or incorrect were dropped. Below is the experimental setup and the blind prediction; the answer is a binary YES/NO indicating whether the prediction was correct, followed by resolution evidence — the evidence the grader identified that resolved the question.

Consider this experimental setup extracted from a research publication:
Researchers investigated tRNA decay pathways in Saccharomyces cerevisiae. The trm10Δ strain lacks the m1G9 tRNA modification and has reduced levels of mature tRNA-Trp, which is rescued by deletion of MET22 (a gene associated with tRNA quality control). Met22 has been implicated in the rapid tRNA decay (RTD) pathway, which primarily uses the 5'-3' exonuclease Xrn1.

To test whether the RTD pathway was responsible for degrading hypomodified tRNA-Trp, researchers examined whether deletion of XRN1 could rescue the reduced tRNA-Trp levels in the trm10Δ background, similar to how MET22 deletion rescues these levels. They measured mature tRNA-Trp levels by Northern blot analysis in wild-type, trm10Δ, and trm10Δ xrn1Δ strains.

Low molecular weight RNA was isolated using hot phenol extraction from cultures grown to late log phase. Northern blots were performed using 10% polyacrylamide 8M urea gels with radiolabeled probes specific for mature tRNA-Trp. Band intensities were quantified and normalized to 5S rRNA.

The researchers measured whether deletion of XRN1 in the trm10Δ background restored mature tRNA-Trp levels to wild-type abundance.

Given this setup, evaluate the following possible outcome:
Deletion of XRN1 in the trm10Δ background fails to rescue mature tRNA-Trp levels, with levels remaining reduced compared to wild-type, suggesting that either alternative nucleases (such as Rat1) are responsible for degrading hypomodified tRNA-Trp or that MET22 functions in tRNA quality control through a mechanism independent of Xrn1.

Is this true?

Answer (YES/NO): YES